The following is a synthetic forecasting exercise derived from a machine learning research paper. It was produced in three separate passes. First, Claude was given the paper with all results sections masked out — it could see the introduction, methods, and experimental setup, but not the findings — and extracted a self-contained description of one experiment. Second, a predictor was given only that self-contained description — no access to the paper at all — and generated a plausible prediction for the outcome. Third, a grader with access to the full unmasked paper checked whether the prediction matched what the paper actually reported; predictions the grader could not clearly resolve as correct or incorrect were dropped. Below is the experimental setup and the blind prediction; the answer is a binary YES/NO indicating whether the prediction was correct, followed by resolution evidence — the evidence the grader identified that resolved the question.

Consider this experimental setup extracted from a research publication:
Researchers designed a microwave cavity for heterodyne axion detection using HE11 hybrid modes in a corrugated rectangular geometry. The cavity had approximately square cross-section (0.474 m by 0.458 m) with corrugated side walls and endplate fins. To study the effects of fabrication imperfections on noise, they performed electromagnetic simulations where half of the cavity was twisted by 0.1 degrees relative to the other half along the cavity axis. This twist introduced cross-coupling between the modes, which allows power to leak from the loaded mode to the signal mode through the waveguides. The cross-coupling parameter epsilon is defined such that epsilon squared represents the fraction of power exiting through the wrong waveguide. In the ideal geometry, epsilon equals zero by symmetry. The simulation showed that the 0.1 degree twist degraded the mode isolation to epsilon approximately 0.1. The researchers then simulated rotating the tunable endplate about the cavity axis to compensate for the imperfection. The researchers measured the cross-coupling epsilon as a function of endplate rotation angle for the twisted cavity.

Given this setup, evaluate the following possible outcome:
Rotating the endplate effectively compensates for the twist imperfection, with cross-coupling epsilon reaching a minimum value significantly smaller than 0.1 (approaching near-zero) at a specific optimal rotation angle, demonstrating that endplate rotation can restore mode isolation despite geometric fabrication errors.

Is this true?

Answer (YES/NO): YES